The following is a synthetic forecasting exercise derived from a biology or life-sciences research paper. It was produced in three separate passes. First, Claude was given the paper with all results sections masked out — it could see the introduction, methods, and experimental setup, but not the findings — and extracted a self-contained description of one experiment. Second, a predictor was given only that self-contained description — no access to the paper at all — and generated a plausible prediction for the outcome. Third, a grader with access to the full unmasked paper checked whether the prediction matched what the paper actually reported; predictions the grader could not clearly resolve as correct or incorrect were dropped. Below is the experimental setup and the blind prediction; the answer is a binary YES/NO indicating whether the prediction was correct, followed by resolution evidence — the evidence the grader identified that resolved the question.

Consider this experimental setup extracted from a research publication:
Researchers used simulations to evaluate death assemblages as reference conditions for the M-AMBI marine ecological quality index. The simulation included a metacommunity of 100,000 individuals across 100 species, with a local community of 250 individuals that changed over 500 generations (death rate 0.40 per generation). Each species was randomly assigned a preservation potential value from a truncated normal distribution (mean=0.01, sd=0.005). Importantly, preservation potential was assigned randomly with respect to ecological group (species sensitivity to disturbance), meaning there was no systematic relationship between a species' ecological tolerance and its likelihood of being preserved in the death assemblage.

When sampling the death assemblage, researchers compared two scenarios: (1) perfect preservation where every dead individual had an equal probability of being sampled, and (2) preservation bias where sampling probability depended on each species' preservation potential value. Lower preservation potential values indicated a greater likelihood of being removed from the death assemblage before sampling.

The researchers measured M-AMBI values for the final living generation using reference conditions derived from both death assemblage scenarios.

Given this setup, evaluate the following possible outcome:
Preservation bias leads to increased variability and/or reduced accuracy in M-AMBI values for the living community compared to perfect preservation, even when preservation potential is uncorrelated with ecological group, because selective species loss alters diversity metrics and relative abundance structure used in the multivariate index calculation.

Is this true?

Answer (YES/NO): NO